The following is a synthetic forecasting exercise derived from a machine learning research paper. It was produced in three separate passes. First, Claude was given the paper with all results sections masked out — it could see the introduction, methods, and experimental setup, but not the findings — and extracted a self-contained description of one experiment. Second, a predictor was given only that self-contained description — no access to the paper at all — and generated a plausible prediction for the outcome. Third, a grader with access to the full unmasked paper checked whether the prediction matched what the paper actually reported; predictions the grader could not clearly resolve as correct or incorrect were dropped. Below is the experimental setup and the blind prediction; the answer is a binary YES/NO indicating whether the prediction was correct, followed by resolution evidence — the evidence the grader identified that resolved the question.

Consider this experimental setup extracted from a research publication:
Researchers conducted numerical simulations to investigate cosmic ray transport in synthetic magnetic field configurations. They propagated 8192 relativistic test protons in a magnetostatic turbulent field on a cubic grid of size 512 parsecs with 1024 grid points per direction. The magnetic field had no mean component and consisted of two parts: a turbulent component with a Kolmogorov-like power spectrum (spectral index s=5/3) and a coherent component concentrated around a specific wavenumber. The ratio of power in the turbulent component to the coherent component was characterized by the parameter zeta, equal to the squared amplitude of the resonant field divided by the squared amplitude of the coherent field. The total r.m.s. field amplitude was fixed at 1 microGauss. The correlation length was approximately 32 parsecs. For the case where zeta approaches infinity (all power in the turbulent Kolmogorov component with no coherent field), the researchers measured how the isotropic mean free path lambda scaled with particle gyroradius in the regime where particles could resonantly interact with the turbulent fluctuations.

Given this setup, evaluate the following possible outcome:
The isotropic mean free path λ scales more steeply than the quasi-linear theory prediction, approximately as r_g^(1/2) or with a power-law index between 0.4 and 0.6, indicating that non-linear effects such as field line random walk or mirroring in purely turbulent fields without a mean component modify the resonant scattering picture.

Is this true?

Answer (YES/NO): NO